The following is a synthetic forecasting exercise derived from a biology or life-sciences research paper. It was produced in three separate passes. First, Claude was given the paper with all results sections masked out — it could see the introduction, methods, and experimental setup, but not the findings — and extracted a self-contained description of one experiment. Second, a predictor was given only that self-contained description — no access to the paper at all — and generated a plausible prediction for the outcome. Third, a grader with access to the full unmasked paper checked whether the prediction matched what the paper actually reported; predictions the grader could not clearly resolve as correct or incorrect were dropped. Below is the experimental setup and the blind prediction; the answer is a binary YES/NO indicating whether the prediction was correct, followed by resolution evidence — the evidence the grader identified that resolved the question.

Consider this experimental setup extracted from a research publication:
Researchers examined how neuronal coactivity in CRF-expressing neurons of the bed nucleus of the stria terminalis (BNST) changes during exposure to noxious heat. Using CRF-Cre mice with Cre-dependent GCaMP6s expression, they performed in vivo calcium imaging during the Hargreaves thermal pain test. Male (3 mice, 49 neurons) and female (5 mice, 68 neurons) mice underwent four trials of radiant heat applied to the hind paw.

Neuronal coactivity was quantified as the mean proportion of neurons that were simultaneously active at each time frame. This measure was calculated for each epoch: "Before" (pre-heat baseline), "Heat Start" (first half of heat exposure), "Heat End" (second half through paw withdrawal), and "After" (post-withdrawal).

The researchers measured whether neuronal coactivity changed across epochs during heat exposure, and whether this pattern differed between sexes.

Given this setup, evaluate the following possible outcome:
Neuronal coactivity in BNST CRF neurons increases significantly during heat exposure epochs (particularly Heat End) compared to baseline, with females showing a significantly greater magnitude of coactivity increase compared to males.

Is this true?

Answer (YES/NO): NO